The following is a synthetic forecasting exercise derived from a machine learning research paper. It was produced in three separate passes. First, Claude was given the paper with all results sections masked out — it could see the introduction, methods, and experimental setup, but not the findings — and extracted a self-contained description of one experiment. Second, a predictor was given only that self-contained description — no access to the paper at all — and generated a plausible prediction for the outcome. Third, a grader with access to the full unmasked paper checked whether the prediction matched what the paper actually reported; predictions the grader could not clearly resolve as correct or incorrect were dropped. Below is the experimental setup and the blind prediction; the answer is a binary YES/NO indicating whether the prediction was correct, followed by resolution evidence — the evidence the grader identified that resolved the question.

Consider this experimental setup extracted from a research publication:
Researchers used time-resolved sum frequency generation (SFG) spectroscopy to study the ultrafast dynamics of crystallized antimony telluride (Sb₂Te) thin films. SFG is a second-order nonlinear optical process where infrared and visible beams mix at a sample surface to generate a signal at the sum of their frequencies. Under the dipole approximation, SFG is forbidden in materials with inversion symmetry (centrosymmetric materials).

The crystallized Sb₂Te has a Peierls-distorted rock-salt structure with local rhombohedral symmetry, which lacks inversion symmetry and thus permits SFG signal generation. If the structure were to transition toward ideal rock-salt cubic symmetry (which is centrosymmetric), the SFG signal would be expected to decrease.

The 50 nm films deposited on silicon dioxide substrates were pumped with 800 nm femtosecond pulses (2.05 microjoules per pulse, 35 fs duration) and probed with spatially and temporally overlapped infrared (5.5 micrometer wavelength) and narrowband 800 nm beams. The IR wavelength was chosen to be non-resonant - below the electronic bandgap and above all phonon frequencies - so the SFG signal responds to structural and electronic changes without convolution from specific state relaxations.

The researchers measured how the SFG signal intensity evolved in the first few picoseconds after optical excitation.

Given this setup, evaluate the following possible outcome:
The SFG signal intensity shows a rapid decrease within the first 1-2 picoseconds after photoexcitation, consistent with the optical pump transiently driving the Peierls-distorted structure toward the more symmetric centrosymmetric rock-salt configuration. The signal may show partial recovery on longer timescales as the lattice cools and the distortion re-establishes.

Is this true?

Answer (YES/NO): NO